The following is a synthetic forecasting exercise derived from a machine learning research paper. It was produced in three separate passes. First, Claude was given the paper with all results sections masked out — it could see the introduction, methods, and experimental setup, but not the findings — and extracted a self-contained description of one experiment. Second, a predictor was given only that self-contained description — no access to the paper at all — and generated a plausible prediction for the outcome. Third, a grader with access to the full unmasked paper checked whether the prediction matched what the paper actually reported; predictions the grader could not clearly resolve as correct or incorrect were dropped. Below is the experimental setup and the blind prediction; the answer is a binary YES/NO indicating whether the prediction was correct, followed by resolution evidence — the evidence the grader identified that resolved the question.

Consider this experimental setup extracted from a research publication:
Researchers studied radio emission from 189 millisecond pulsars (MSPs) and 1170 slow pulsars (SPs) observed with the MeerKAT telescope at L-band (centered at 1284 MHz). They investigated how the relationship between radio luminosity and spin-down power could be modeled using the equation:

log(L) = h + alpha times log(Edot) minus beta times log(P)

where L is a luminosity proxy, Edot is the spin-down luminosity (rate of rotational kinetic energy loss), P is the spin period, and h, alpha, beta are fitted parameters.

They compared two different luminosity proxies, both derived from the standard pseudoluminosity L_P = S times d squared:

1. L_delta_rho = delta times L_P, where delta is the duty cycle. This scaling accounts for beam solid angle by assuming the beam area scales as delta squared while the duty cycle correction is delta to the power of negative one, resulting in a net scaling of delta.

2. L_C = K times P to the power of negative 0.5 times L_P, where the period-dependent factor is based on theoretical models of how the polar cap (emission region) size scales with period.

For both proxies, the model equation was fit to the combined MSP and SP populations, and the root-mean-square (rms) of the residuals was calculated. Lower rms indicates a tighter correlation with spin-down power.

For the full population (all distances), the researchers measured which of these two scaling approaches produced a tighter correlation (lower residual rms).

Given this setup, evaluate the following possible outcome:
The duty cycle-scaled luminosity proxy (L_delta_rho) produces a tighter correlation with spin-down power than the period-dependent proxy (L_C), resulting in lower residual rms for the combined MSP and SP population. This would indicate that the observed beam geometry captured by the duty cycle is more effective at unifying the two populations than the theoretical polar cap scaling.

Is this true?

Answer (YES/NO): NO